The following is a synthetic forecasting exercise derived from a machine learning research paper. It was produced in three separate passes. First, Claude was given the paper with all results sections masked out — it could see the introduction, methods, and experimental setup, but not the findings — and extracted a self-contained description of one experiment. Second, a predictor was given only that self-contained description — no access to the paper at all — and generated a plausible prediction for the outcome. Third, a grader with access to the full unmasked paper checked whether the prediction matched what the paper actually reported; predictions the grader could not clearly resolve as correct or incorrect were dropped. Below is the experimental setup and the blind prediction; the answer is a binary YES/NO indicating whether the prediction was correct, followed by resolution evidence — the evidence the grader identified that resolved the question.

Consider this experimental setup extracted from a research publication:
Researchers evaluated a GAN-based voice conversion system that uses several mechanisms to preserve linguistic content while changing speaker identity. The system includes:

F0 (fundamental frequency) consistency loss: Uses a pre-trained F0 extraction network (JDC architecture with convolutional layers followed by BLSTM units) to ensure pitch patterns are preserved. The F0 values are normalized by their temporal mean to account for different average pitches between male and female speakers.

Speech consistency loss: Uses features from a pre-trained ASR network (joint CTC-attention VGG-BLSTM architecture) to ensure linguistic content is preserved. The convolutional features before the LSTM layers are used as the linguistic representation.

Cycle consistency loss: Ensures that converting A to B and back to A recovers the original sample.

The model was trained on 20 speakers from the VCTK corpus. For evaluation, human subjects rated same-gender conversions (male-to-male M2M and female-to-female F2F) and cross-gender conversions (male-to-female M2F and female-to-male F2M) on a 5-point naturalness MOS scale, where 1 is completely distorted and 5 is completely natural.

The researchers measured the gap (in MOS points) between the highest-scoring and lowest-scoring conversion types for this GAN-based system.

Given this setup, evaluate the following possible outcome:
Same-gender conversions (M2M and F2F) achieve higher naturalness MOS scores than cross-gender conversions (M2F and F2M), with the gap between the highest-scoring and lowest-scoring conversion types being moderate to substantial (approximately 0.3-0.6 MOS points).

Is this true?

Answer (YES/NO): NO